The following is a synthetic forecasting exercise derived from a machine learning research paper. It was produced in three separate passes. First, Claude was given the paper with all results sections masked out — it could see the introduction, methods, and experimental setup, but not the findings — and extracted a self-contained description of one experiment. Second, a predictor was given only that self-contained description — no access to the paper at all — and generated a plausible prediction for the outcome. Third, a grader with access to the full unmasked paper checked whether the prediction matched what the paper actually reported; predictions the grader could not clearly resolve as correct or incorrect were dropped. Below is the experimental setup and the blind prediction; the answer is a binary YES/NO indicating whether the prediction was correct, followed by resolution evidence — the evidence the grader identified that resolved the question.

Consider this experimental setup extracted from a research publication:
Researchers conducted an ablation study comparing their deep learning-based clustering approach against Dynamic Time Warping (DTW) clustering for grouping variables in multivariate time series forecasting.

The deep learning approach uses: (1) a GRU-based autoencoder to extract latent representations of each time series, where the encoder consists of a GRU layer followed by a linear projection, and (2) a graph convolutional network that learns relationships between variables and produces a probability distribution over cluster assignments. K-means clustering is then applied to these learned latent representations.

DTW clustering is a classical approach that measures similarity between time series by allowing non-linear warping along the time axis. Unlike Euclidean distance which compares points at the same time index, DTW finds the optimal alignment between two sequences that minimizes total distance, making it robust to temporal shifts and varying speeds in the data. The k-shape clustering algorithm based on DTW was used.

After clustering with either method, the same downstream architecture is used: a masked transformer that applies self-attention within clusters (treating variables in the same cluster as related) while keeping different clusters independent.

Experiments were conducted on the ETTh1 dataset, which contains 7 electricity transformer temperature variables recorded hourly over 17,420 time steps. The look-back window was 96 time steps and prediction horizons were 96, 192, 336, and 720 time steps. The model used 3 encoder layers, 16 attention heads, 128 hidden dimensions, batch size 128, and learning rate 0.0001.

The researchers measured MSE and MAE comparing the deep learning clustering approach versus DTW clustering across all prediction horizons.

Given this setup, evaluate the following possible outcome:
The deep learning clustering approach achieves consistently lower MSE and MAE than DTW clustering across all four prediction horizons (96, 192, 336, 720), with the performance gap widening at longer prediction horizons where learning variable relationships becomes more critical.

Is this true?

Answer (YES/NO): NO